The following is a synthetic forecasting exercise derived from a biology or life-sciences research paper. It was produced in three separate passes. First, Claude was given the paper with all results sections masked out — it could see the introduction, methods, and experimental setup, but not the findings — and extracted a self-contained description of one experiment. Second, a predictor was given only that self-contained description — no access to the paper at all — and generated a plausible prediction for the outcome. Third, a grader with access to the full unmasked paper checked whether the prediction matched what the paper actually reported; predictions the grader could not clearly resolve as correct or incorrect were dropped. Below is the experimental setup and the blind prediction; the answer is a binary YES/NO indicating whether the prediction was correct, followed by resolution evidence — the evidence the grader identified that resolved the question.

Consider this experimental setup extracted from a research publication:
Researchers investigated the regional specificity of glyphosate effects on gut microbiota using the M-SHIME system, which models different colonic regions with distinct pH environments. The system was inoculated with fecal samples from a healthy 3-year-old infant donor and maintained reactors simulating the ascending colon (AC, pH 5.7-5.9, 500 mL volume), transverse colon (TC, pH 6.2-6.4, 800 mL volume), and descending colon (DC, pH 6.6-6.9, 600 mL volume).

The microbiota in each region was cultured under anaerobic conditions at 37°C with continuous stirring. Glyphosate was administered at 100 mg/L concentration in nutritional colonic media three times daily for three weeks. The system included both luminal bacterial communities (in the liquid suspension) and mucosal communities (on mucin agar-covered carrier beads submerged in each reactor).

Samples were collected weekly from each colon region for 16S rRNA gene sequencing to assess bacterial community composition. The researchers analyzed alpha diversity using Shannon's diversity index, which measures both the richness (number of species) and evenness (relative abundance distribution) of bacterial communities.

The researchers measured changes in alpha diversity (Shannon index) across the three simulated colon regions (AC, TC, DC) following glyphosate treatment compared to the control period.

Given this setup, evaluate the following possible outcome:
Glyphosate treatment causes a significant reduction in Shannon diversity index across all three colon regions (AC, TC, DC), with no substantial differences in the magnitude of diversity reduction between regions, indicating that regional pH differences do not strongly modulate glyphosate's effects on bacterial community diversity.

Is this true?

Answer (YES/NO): YES